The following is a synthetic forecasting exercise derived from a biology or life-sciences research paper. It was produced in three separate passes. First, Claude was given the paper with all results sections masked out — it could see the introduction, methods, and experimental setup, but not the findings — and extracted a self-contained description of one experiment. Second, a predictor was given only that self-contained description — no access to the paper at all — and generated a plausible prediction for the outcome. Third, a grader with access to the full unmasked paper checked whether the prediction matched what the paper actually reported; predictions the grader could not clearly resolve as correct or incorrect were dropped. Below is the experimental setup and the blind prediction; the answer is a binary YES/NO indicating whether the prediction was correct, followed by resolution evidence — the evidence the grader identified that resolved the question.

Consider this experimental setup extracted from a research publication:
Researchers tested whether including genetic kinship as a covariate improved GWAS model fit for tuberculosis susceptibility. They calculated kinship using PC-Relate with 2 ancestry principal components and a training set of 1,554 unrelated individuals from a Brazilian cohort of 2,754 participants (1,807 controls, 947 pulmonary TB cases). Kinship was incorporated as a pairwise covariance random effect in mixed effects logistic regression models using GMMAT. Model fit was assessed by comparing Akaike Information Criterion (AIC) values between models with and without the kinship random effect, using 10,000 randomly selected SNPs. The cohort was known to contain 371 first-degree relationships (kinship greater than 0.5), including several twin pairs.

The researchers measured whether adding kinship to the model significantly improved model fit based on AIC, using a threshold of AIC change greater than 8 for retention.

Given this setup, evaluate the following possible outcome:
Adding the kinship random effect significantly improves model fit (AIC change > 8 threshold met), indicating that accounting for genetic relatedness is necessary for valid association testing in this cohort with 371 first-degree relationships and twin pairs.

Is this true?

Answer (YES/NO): NO